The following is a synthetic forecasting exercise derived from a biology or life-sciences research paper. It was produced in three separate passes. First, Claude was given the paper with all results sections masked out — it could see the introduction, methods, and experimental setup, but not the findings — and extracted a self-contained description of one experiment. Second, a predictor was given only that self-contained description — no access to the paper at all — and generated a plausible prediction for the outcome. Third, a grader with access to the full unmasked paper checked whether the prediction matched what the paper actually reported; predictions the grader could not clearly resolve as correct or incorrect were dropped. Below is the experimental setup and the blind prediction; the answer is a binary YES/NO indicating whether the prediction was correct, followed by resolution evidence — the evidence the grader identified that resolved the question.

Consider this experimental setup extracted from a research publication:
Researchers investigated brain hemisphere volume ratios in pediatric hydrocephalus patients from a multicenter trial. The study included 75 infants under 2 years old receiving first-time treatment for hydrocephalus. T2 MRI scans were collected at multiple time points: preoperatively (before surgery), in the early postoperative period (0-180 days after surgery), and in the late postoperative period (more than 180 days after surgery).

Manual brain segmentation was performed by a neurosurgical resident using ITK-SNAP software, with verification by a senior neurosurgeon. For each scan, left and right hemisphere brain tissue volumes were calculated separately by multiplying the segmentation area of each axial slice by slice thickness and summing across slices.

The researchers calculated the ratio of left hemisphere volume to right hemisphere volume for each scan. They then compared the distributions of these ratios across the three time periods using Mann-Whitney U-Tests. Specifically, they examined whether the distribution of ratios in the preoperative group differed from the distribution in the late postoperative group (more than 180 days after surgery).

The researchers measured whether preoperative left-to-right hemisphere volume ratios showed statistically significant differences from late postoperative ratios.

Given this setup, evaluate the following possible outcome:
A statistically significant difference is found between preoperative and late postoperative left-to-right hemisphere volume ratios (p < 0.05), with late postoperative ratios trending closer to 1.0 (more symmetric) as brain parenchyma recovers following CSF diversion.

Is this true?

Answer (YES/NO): YES